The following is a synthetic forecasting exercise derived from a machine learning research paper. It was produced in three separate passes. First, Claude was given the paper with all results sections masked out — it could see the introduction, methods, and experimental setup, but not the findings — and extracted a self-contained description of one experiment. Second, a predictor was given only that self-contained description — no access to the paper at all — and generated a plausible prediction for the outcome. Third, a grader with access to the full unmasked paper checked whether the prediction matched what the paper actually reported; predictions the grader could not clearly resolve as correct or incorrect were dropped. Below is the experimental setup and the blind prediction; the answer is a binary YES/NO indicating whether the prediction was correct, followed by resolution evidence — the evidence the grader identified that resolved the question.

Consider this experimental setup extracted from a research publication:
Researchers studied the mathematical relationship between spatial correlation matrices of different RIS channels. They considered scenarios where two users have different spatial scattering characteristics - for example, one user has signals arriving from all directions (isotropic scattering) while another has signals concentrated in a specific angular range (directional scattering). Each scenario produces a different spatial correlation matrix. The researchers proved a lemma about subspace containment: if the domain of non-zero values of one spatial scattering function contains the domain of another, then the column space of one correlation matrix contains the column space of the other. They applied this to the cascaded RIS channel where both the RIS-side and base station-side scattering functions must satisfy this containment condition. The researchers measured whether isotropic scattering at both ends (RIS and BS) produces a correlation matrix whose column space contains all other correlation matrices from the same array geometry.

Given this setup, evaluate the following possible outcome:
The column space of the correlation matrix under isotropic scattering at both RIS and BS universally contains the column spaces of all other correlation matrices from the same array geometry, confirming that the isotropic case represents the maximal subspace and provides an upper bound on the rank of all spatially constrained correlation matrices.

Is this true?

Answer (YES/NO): YES